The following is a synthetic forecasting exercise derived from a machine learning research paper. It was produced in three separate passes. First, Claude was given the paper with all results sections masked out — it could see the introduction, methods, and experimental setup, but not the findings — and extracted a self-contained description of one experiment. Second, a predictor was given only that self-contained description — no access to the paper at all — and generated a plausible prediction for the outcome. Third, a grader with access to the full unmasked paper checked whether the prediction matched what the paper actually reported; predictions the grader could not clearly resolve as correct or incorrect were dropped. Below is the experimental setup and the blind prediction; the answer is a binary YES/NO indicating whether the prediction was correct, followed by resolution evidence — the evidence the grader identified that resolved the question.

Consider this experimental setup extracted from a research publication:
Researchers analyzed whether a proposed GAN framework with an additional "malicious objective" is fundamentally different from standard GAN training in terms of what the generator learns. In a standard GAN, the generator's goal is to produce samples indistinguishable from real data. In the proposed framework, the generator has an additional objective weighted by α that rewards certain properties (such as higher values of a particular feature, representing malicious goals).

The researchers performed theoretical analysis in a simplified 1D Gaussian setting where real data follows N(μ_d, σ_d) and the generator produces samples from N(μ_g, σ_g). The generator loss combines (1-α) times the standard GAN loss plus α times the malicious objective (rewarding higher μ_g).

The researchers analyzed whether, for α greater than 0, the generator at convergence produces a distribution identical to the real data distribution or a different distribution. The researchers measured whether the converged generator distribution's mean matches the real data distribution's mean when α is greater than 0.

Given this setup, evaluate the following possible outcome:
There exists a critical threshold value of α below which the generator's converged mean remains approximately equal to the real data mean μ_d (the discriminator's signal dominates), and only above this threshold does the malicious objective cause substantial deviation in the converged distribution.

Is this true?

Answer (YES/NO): NO